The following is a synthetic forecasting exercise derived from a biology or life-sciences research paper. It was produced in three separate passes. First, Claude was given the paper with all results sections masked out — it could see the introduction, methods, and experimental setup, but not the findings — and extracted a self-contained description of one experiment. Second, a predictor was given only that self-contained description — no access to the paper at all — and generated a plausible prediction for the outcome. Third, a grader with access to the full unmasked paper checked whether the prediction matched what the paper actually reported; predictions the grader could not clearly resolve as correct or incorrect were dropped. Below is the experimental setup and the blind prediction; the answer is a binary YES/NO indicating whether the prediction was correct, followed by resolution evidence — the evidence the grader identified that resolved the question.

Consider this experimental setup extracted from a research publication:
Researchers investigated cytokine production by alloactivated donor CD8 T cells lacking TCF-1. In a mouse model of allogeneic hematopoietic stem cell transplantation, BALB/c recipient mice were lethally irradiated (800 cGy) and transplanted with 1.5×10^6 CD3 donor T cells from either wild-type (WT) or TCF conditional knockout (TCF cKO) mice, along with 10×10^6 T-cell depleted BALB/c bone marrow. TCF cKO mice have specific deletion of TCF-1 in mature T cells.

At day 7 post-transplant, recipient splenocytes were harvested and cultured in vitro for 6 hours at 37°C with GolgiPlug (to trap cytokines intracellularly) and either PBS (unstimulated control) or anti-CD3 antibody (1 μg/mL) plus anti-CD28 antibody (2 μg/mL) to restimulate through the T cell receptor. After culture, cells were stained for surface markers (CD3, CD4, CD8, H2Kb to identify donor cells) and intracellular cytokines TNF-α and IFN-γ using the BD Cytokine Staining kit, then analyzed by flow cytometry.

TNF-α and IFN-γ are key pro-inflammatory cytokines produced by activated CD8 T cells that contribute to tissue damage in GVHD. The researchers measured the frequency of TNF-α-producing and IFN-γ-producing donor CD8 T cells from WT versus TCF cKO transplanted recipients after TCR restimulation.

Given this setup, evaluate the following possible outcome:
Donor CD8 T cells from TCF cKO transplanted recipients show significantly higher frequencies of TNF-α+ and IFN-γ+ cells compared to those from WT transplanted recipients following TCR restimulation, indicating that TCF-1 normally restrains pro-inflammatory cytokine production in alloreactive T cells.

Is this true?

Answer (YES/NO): NO